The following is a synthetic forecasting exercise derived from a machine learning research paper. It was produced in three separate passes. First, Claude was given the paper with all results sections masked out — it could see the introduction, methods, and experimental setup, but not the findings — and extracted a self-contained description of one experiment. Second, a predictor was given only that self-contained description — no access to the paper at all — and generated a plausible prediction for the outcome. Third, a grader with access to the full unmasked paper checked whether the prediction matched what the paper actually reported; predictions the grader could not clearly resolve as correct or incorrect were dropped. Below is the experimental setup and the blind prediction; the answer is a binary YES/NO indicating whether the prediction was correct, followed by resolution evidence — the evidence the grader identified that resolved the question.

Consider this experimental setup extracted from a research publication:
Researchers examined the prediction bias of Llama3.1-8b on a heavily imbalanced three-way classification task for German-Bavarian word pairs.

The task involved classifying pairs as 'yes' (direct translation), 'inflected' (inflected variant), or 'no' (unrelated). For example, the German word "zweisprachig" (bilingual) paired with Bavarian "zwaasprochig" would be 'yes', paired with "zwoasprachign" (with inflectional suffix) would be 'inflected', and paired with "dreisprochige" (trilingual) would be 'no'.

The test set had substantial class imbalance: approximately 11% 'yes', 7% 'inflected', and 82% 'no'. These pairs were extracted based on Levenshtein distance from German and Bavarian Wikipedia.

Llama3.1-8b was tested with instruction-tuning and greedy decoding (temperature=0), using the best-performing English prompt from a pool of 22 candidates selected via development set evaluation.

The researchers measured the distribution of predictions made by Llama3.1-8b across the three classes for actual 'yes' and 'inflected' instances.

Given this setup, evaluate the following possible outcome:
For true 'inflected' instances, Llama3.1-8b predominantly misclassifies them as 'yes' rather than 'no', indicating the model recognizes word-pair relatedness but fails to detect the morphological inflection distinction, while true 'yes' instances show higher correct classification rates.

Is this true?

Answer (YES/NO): NO